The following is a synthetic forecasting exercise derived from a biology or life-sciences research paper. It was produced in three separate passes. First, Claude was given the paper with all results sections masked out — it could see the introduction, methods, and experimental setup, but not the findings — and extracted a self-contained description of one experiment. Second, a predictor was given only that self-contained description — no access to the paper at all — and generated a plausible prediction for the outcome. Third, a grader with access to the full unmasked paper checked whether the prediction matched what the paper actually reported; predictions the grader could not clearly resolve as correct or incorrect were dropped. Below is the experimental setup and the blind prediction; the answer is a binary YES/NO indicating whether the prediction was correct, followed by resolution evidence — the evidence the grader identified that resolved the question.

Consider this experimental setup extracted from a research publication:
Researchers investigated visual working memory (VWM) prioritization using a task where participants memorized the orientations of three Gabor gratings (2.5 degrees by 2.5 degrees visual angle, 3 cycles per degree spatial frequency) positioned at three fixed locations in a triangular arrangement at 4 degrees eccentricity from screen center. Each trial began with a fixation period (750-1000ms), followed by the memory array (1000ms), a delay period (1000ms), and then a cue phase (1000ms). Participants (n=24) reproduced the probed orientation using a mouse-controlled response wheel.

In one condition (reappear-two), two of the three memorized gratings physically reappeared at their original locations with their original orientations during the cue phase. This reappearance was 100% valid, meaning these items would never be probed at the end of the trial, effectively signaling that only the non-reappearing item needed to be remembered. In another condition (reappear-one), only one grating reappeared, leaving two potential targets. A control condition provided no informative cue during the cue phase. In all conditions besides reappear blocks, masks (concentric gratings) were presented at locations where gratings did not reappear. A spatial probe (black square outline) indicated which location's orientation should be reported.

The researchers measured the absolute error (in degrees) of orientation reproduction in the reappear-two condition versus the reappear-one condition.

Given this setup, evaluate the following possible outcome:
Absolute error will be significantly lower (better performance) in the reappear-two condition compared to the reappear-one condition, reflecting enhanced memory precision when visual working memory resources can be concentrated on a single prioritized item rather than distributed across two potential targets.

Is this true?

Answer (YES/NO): YES